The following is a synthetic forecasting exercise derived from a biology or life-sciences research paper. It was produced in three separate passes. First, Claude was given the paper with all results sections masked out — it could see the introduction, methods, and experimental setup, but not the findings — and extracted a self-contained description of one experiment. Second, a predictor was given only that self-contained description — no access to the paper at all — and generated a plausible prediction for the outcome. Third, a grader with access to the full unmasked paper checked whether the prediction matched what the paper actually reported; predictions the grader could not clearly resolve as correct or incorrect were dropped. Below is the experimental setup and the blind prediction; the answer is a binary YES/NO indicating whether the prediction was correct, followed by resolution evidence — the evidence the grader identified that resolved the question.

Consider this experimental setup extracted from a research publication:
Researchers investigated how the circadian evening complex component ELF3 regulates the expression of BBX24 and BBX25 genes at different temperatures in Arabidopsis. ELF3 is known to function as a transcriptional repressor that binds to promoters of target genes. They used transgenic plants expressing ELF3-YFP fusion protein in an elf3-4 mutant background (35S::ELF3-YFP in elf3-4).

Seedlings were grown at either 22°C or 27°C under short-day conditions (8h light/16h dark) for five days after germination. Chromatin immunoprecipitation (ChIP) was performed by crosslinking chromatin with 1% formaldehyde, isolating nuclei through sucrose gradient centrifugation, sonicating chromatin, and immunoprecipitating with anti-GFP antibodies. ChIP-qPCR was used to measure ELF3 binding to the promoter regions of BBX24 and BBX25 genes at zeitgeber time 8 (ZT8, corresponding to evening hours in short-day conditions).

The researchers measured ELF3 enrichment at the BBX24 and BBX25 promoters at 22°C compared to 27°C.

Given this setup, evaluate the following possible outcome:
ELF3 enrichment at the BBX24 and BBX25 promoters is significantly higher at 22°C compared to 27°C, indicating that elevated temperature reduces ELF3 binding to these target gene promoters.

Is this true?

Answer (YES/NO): YES